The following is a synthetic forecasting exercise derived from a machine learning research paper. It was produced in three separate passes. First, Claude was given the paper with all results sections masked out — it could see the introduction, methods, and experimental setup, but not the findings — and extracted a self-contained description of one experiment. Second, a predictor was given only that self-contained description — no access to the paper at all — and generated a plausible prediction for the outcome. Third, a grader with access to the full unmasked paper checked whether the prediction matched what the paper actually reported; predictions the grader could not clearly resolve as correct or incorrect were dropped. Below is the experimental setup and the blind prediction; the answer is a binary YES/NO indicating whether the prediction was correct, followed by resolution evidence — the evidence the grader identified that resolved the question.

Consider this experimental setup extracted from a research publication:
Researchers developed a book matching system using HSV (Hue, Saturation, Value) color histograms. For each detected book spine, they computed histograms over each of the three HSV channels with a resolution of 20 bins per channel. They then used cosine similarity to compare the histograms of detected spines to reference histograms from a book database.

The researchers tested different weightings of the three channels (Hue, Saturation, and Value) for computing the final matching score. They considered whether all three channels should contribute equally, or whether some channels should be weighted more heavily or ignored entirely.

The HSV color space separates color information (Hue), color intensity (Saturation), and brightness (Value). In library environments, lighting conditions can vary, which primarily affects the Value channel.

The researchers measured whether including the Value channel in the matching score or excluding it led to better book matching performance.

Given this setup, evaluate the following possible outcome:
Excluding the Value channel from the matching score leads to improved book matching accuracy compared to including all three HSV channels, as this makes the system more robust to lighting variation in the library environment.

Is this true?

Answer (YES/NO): YES